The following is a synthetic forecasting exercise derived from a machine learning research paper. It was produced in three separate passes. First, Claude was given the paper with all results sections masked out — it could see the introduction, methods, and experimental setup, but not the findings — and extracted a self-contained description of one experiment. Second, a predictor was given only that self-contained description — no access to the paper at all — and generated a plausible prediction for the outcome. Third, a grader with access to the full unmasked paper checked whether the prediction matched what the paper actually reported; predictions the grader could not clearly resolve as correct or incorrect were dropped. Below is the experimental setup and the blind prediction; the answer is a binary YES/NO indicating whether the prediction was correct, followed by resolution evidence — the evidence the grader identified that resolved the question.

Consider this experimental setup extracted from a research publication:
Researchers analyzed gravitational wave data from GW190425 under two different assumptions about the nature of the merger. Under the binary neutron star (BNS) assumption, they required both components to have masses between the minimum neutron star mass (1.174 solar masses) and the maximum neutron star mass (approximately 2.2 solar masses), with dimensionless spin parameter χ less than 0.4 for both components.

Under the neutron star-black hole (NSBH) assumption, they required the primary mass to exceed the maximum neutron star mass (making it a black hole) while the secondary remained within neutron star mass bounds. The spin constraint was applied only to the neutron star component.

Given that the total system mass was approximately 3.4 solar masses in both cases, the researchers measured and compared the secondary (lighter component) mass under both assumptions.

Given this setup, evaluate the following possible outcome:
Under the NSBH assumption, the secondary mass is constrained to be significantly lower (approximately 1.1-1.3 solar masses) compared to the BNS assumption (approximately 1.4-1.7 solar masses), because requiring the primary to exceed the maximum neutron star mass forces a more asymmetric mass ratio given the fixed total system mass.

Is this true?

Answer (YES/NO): YES